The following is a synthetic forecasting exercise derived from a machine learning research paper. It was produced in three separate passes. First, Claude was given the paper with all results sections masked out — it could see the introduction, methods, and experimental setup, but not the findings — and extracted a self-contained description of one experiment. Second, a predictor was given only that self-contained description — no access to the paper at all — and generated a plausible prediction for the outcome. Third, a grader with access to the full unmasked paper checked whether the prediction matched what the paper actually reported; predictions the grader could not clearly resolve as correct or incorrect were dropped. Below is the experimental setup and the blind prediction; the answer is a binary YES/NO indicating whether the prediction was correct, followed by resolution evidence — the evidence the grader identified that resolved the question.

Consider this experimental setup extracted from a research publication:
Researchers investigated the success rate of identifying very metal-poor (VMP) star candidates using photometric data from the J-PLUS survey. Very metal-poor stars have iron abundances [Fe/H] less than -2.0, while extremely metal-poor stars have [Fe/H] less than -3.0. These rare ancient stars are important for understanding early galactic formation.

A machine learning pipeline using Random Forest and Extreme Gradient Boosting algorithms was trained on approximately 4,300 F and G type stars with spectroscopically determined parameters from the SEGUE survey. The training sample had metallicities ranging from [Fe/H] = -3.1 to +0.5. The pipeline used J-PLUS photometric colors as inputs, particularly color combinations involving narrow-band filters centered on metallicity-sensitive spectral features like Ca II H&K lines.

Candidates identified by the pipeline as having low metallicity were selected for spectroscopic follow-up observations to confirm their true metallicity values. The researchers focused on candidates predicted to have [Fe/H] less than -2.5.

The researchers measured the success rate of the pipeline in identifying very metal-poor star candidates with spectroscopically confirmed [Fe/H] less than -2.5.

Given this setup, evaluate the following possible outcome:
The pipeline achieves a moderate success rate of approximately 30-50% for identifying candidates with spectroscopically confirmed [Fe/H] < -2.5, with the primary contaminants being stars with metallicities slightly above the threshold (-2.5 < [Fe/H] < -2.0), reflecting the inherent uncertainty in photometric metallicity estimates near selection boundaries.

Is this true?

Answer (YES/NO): NO